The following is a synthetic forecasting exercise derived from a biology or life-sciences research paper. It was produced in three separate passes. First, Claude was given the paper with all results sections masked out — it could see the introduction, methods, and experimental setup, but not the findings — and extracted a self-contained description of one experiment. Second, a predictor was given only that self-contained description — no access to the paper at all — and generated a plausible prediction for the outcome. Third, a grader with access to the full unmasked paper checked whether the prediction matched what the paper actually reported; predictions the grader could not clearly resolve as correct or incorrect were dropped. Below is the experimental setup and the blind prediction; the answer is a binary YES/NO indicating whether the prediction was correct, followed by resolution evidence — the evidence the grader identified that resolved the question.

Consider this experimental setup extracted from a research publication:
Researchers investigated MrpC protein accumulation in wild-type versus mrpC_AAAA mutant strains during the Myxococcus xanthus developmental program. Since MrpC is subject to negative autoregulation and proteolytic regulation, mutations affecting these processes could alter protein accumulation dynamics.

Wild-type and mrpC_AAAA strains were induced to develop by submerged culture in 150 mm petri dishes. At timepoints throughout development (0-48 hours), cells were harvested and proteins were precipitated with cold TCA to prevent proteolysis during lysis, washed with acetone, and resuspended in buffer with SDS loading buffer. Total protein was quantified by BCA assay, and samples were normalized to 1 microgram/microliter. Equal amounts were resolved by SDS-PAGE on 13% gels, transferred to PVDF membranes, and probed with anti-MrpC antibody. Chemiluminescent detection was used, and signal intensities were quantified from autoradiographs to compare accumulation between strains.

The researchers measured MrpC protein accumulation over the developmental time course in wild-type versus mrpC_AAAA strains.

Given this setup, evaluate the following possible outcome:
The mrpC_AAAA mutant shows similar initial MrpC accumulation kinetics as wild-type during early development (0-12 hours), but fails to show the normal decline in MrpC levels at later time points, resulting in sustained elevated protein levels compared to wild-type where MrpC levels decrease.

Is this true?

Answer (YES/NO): NO